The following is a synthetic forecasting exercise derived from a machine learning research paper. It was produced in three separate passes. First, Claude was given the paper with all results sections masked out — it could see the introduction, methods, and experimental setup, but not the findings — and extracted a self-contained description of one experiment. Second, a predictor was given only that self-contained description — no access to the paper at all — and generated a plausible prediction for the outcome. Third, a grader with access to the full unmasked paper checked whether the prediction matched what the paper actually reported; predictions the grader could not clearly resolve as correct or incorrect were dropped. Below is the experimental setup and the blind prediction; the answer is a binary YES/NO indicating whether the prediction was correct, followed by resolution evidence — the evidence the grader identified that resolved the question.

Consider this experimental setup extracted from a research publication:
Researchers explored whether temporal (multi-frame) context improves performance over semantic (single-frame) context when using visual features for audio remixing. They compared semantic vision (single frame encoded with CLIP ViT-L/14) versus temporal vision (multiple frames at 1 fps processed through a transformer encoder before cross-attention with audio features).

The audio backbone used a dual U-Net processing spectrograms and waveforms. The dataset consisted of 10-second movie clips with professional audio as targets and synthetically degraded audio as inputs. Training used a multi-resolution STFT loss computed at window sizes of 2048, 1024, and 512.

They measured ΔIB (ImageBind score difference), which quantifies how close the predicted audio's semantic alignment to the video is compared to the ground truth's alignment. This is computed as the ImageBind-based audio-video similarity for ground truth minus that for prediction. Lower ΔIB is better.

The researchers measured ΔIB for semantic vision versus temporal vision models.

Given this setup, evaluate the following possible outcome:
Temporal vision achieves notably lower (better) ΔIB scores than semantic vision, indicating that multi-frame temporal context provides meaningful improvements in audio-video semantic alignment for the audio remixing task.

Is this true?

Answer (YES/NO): YES